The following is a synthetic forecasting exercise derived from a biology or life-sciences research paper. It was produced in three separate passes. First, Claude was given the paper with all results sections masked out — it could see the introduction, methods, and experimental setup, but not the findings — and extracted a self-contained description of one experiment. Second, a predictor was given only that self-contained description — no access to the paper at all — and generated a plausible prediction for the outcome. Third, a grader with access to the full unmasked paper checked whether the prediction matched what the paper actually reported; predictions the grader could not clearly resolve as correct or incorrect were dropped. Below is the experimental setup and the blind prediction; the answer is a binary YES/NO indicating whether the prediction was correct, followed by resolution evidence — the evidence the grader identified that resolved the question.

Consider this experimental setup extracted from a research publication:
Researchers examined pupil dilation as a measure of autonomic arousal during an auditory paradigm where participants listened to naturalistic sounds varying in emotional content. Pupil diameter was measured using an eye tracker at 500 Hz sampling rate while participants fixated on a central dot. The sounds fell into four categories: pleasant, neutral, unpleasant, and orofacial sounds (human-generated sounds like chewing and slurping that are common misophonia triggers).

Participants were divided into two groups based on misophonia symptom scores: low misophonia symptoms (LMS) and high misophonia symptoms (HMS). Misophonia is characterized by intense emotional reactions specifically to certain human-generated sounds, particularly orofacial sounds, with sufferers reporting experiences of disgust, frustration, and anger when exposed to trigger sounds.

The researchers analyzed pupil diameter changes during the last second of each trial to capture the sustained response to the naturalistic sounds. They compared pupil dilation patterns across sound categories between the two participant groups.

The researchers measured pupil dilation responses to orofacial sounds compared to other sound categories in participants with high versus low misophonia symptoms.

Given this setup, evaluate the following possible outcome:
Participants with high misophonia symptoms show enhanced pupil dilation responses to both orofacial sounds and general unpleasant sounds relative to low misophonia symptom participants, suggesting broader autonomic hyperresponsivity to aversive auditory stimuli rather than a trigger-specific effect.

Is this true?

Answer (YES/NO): NO